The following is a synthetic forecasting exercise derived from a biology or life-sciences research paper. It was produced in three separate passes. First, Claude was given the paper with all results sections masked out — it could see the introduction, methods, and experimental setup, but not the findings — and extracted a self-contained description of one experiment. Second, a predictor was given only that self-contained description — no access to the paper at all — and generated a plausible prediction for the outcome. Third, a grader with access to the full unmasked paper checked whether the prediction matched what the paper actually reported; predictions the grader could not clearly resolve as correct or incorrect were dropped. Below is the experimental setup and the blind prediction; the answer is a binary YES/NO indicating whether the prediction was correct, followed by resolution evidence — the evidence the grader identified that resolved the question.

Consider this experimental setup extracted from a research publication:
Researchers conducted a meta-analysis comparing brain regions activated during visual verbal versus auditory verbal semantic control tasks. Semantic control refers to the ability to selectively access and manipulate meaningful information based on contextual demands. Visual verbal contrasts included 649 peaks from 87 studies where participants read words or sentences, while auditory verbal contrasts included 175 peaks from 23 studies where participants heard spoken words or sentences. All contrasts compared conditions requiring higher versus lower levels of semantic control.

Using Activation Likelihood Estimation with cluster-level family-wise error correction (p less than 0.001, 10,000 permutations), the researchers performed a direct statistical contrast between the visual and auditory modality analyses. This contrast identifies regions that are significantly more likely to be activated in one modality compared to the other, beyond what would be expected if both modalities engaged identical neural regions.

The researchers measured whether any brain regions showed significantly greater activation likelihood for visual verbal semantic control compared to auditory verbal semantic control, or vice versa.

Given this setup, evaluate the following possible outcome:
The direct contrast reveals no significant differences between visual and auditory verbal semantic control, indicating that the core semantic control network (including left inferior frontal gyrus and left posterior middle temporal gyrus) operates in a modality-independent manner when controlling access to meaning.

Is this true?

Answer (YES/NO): YES